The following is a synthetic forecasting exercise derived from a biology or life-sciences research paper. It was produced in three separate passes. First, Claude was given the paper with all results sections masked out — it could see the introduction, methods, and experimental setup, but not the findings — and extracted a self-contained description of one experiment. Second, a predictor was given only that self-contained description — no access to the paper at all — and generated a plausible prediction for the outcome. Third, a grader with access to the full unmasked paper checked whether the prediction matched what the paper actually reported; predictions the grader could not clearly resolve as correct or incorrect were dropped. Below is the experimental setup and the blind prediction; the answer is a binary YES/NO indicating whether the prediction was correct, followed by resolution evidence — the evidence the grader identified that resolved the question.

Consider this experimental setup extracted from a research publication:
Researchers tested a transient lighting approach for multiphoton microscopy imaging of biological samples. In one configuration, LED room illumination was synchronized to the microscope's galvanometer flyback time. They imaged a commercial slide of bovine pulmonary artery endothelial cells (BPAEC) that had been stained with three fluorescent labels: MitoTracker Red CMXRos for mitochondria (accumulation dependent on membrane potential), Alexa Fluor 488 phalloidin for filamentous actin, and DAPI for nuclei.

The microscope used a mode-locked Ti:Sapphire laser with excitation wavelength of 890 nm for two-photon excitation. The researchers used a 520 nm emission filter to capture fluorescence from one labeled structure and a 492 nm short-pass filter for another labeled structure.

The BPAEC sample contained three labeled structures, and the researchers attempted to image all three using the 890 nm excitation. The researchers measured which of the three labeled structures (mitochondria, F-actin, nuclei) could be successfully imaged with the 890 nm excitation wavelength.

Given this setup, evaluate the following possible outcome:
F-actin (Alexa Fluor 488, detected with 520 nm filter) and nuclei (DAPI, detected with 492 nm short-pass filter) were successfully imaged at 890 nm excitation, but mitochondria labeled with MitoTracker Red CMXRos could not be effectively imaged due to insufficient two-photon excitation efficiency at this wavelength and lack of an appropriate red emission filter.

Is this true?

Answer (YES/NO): YES